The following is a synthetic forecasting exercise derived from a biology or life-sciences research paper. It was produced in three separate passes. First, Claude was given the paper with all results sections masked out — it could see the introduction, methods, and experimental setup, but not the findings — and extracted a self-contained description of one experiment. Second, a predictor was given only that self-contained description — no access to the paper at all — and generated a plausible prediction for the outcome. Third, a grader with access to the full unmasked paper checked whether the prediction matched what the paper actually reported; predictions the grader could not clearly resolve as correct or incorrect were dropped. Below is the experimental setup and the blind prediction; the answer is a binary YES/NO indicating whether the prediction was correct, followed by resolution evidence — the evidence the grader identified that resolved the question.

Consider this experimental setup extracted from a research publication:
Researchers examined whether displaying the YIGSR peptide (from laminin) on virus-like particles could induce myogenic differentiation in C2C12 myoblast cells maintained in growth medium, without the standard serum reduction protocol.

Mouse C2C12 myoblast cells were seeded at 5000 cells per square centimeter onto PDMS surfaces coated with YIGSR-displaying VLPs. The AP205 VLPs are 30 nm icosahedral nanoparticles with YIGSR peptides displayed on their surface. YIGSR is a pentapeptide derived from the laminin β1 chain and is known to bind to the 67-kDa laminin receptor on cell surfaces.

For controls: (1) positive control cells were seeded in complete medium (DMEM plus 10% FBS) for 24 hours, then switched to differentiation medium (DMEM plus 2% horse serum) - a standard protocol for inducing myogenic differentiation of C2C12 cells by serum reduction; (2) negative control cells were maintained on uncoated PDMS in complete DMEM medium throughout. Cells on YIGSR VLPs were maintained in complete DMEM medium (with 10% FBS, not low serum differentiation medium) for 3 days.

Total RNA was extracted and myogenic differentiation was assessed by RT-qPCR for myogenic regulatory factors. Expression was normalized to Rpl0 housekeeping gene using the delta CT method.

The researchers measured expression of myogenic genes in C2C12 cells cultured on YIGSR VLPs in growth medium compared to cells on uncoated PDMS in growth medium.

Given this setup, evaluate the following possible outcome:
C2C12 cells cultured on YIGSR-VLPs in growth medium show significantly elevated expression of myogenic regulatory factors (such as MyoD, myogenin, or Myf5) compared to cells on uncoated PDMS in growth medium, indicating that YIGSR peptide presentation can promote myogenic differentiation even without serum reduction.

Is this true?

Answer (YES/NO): NO